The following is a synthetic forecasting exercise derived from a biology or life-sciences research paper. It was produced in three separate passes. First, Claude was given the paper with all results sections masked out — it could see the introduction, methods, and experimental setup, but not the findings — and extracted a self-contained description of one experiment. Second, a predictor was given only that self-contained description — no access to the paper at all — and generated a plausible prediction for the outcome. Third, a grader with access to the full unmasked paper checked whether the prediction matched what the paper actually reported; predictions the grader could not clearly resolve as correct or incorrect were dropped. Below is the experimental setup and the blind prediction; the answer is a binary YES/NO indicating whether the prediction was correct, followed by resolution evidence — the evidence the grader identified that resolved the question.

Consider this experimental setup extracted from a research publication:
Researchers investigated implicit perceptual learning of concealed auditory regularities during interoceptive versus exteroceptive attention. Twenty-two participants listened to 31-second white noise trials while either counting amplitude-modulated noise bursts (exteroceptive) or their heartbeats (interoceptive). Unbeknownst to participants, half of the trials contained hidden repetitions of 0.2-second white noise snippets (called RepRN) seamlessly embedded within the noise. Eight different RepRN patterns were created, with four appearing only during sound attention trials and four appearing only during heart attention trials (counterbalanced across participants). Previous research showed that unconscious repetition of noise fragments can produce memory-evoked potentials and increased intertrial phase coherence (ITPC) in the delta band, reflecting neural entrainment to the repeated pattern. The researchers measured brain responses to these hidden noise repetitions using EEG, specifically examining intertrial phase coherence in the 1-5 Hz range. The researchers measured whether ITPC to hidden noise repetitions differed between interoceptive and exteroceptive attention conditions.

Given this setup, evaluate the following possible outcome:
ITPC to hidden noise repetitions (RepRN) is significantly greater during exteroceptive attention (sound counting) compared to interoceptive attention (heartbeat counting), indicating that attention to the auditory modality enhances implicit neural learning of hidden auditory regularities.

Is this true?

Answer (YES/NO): YES